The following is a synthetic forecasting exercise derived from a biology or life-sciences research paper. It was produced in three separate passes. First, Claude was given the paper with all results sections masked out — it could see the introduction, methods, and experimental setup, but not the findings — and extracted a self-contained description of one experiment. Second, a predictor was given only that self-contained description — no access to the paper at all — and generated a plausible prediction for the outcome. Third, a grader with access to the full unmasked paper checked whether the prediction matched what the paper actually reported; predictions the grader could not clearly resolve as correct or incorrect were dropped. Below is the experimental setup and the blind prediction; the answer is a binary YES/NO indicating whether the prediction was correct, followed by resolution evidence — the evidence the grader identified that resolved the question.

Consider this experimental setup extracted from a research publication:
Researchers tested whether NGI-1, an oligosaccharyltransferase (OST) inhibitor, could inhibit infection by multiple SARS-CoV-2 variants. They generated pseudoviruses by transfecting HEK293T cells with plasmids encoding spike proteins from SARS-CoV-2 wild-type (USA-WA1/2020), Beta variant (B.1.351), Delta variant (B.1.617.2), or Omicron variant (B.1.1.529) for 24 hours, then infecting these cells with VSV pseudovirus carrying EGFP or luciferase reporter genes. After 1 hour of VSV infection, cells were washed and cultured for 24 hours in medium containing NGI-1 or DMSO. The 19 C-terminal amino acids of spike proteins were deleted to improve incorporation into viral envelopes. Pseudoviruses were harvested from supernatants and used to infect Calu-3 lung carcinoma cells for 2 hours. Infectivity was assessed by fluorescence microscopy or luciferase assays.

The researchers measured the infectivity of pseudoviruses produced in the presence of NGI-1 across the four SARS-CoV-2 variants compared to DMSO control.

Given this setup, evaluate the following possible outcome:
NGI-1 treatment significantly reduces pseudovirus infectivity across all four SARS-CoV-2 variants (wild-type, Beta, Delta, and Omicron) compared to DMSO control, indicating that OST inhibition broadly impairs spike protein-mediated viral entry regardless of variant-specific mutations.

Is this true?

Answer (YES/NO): YES